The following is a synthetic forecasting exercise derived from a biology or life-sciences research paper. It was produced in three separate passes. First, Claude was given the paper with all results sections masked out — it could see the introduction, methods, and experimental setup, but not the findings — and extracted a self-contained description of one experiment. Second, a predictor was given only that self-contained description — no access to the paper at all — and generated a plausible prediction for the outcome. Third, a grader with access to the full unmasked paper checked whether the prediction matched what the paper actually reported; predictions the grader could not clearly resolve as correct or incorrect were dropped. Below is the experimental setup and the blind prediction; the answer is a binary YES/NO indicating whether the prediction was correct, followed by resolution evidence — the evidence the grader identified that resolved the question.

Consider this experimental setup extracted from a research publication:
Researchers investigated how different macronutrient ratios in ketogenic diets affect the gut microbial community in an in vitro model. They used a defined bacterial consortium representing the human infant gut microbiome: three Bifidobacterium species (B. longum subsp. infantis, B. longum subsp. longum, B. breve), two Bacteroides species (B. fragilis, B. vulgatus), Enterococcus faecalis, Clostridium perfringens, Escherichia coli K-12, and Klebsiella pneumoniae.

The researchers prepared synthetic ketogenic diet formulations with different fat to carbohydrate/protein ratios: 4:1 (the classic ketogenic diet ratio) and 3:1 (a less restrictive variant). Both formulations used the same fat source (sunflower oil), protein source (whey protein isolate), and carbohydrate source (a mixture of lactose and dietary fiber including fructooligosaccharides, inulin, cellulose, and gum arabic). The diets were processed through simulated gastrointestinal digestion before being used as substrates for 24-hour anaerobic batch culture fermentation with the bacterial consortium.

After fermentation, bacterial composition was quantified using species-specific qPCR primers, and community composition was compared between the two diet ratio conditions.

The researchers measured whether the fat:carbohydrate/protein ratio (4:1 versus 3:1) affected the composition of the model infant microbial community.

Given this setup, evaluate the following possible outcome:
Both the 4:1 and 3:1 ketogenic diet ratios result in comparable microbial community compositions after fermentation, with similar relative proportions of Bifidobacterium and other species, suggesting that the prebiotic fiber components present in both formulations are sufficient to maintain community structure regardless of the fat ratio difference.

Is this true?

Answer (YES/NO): YES